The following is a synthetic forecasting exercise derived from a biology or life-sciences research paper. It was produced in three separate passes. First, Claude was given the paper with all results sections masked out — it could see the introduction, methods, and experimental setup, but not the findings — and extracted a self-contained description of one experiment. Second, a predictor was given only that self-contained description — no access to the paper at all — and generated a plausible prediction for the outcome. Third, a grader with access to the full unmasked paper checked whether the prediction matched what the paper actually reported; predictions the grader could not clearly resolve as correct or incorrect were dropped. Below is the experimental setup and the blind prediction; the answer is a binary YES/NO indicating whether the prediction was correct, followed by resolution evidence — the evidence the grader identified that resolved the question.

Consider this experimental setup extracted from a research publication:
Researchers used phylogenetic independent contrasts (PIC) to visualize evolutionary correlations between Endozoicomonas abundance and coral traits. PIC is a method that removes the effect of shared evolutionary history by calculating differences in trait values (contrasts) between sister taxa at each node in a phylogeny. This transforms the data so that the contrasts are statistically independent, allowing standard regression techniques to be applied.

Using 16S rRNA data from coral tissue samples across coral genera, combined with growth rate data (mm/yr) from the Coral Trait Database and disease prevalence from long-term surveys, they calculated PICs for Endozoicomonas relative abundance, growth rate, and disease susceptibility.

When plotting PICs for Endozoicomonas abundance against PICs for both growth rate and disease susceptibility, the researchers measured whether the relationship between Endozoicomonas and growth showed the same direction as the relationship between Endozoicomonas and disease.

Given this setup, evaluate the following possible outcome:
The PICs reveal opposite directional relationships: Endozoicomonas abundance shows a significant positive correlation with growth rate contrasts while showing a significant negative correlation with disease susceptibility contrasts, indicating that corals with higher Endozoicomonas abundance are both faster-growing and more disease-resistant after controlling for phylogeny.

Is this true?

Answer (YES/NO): NO